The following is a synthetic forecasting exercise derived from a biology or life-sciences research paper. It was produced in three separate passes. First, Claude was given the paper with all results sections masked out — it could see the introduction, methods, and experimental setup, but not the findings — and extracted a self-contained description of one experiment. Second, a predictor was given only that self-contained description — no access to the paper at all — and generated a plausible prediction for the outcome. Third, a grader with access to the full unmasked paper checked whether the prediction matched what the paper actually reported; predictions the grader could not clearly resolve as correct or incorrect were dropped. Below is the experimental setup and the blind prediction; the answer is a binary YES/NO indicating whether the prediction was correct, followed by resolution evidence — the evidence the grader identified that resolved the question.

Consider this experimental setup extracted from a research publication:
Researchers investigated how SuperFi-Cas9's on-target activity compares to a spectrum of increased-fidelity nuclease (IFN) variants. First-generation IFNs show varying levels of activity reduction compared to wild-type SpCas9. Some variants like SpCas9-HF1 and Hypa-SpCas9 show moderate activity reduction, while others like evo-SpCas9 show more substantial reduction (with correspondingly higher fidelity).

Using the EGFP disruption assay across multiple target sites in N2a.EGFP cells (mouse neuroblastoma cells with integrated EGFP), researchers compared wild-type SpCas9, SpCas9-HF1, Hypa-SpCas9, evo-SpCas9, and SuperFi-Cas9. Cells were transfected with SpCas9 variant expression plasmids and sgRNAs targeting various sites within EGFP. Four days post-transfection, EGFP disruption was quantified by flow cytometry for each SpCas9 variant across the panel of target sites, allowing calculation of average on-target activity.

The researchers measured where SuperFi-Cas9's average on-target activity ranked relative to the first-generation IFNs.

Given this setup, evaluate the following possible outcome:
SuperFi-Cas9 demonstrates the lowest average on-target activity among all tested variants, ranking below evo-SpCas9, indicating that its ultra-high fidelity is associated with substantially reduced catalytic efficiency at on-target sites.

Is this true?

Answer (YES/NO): NO